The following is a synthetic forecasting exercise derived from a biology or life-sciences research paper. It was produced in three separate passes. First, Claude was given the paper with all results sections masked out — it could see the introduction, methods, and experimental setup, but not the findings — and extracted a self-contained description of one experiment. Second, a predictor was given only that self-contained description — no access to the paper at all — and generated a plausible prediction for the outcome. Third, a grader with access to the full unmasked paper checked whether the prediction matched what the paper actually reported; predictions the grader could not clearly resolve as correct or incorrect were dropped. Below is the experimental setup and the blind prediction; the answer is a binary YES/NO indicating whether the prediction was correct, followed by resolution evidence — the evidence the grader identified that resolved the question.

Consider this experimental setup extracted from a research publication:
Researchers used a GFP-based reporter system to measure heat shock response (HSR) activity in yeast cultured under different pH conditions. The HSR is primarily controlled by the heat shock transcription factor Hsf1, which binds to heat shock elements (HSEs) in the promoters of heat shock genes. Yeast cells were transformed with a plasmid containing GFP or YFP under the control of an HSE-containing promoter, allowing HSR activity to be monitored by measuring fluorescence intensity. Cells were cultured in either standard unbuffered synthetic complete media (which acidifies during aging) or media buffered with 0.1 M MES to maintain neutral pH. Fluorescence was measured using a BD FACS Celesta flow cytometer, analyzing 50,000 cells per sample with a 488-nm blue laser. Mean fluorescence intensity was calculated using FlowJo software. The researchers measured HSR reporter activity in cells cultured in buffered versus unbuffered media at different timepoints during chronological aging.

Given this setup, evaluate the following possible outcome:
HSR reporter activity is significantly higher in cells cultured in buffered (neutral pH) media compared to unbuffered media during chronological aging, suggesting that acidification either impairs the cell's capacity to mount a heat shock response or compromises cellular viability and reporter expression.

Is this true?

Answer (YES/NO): YES